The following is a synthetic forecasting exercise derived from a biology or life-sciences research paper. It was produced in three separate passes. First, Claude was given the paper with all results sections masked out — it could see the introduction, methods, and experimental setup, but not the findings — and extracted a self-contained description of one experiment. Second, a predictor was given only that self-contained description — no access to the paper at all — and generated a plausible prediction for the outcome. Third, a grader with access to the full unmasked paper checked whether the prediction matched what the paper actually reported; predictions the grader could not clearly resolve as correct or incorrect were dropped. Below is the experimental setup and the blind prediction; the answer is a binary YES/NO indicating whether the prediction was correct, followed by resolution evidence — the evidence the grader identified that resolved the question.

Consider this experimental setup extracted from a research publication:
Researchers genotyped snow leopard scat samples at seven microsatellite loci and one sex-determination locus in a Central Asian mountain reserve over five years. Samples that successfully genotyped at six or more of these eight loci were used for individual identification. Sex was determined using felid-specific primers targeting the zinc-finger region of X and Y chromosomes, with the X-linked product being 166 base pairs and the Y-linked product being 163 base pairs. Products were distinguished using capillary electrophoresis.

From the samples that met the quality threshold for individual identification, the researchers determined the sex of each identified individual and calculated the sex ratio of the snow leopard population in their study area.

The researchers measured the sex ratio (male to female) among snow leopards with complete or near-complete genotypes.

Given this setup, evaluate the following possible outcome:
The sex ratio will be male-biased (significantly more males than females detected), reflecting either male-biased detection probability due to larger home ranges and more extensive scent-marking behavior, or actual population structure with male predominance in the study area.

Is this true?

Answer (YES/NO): NO